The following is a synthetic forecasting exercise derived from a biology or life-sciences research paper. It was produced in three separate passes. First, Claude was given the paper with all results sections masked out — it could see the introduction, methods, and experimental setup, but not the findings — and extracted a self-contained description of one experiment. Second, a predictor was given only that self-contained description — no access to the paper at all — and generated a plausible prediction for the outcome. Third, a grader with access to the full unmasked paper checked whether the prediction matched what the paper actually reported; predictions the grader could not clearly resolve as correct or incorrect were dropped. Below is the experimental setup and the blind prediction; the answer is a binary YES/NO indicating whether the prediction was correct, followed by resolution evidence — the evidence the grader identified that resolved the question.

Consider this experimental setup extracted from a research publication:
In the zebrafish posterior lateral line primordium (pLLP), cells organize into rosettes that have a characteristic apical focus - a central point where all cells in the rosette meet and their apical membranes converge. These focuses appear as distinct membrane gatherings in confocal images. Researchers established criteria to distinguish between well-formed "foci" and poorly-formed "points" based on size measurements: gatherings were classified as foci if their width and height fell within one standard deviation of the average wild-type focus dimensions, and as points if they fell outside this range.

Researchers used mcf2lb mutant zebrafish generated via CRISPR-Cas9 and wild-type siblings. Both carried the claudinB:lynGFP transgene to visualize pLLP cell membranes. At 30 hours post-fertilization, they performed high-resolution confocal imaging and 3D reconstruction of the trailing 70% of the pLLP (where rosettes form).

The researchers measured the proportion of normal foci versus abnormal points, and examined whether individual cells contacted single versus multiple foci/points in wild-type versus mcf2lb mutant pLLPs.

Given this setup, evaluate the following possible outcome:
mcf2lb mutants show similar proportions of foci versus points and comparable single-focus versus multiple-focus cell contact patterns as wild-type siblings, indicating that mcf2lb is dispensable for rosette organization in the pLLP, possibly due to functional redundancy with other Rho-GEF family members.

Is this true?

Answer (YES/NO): NO